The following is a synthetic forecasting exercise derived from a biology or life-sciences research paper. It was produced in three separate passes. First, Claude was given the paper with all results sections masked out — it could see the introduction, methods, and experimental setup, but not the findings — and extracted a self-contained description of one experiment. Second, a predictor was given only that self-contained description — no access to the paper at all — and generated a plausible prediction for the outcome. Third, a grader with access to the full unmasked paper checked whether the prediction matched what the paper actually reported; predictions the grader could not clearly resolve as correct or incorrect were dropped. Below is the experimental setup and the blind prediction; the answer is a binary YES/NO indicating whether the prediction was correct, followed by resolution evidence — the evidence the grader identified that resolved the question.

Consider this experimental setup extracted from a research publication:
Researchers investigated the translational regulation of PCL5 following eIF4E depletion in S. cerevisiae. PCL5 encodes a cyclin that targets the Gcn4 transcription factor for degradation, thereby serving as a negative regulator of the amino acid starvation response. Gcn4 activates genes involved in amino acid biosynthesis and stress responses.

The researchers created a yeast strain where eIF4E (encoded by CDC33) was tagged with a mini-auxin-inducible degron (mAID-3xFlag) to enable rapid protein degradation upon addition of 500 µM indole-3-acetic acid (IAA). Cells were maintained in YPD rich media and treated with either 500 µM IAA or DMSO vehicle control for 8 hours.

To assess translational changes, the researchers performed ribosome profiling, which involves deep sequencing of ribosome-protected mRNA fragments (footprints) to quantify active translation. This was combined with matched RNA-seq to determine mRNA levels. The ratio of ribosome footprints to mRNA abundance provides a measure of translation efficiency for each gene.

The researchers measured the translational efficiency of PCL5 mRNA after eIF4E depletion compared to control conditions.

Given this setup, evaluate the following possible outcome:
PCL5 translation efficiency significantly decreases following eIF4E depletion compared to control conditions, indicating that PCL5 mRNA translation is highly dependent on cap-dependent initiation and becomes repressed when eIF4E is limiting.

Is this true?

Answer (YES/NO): YES